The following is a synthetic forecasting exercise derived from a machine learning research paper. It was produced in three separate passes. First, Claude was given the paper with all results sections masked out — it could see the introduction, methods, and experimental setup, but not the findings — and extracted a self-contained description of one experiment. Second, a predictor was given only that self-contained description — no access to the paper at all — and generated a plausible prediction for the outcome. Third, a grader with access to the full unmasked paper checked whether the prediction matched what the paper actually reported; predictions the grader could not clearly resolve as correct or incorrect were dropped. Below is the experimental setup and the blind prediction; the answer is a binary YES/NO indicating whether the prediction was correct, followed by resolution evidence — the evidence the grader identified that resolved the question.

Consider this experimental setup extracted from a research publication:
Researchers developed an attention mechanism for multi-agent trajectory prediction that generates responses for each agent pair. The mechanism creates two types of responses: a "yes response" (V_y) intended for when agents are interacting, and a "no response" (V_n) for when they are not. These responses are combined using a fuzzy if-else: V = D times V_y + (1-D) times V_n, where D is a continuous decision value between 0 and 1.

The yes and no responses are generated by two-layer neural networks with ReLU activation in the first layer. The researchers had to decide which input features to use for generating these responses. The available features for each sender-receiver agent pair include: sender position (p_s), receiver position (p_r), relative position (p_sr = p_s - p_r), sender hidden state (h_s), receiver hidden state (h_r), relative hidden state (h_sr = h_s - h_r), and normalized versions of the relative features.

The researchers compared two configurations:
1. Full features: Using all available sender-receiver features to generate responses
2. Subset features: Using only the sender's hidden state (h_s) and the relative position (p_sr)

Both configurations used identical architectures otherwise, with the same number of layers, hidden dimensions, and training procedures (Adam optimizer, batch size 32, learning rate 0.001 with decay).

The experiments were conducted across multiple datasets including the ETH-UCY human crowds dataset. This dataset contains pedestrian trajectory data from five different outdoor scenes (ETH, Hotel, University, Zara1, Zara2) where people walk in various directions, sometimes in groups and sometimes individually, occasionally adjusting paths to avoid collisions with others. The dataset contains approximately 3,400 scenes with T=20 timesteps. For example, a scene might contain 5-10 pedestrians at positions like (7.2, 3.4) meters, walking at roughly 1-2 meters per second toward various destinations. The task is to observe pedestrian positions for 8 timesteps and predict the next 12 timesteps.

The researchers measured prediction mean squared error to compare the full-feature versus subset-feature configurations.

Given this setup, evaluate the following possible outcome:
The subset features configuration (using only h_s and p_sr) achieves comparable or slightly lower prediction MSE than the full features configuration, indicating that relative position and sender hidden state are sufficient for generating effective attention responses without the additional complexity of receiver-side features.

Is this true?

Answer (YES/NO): YES